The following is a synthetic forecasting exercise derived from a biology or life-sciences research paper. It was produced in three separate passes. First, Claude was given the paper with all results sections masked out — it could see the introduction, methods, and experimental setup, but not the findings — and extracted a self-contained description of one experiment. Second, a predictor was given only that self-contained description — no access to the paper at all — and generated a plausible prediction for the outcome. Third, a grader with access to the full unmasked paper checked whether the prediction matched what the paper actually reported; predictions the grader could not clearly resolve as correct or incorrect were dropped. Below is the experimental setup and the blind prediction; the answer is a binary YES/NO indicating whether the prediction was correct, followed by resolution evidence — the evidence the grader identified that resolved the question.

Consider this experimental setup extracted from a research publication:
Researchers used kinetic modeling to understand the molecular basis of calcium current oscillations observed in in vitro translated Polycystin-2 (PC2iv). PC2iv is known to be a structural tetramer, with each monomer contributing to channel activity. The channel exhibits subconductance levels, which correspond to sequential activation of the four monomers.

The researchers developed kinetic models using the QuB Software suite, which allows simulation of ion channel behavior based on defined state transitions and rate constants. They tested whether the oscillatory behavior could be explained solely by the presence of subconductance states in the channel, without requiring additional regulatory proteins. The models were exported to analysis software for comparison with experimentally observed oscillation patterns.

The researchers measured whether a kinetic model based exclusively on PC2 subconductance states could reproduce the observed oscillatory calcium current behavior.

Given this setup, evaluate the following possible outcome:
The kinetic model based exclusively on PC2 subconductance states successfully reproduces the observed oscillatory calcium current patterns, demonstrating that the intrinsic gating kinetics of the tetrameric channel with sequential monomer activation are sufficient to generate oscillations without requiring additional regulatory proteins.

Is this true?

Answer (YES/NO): NO